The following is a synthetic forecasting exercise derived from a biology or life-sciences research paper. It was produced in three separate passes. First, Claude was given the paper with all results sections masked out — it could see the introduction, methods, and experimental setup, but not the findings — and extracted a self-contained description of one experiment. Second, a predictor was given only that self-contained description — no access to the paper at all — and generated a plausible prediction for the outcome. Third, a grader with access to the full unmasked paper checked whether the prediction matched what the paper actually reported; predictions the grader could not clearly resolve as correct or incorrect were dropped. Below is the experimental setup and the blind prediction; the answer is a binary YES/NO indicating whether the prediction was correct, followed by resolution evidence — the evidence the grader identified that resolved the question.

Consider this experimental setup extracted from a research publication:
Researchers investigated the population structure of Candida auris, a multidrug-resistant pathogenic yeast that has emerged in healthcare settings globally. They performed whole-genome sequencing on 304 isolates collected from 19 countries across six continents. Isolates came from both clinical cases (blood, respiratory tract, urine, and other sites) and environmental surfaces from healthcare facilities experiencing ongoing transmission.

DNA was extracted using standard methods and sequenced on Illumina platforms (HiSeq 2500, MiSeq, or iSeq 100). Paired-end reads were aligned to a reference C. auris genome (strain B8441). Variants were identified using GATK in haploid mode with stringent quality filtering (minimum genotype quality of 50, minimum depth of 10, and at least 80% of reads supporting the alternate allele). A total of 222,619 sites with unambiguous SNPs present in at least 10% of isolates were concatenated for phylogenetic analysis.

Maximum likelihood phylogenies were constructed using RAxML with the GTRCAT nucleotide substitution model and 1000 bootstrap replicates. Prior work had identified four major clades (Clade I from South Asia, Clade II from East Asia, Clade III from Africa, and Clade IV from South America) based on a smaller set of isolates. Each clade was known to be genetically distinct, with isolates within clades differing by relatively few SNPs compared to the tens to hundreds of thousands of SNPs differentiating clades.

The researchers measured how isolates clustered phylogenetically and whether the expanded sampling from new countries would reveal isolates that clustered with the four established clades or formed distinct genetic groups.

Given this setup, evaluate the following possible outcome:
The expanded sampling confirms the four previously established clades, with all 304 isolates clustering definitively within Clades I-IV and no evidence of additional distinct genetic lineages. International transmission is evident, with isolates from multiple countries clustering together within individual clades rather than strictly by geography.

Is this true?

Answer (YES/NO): YES